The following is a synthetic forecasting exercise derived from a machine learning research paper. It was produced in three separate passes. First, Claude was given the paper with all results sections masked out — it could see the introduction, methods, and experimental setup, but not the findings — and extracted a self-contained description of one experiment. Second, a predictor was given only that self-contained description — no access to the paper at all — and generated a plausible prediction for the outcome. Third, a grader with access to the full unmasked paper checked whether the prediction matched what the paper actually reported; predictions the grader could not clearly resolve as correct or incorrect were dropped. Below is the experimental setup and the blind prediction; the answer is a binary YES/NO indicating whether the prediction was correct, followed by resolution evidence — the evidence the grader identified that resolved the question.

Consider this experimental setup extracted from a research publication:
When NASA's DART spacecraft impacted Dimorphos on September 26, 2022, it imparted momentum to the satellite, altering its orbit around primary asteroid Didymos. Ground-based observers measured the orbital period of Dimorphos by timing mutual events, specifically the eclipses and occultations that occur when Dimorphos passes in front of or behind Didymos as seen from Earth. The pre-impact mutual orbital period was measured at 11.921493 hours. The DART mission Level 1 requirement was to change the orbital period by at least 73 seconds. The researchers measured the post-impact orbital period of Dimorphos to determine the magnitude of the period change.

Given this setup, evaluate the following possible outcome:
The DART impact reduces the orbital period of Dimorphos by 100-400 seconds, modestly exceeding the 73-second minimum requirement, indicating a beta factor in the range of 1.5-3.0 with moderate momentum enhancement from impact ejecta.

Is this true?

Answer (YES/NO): NO